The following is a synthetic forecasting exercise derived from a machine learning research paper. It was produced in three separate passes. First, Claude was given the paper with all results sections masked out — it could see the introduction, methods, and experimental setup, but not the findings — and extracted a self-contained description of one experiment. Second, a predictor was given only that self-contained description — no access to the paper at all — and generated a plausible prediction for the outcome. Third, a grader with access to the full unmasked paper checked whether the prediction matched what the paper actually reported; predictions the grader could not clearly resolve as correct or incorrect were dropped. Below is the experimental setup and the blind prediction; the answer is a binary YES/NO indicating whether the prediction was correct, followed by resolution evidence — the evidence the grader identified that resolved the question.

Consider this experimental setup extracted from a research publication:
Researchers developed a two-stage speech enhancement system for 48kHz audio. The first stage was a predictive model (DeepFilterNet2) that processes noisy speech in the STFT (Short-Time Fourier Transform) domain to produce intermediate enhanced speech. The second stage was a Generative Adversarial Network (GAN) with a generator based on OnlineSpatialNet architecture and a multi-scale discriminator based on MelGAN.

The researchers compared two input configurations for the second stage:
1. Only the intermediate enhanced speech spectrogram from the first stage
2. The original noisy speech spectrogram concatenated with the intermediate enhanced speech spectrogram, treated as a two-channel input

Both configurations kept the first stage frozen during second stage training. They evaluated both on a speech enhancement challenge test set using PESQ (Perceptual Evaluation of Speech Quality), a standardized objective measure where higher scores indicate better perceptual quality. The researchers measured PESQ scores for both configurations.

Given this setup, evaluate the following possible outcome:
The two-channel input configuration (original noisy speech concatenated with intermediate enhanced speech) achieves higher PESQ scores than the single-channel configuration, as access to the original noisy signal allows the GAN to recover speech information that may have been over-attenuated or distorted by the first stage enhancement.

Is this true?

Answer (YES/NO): NO